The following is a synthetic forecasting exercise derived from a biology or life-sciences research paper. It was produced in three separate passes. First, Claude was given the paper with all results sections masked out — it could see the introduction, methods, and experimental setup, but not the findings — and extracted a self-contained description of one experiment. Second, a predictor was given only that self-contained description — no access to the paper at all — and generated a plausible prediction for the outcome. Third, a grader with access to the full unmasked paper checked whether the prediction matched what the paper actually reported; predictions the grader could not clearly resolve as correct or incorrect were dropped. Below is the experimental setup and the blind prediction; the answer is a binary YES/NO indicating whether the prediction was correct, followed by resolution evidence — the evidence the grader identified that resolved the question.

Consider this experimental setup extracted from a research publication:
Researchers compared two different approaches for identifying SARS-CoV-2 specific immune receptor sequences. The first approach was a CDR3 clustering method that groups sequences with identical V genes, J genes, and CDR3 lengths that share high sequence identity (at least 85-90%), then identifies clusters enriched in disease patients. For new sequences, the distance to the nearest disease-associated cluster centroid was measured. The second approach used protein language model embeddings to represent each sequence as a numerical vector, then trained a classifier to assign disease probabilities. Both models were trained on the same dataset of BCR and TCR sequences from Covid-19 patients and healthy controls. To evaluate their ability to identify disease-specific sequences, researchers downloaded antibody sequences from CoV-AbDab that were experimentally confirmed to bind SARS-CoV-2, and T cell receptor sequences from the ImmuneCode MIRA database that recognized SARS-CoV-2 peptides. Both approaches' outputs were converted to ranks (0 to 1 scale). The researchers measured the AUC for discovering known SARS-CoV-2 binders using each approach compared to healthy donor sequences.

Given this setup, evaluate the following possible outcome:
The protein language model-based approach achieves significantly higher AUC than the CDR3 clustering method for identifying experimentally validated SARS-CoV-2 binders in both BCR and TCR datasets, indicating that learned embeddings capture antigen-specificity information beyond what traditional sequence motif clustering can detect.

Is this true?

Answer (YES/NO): YES